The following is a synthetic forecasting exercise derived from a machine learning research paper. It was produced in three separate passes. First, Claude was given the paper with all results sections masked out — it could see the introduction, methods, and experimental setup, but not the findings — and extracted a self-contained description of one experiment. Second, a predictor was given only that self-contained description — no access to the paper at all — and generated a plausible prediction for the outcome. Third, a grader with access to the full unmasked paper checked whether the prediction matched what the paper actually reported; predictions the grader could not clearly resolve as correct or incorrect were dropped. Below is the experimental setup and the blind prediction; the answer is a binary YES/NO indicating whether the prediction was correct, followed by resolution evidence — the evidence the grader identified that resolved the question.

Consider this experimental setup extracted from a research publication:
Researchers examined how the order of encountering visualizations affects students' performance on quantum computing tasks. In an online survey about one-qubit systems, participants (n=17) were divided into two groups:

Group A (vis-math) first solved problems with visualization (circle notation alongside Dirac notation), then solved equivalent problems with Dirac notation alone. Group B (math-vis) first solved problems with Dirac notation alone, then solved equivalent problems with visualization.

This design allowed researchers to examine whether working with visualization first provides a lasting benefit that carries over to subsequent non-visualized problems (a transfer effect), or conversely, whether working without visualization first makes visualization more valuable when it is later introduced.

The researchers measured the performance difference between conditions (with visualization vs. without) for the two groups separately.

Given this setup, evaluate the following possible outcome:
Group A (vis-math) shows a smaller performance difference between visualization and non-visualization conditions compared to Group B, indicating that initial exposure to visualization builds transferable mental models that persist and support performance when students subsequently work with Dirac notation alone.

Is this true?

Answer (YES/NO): NO